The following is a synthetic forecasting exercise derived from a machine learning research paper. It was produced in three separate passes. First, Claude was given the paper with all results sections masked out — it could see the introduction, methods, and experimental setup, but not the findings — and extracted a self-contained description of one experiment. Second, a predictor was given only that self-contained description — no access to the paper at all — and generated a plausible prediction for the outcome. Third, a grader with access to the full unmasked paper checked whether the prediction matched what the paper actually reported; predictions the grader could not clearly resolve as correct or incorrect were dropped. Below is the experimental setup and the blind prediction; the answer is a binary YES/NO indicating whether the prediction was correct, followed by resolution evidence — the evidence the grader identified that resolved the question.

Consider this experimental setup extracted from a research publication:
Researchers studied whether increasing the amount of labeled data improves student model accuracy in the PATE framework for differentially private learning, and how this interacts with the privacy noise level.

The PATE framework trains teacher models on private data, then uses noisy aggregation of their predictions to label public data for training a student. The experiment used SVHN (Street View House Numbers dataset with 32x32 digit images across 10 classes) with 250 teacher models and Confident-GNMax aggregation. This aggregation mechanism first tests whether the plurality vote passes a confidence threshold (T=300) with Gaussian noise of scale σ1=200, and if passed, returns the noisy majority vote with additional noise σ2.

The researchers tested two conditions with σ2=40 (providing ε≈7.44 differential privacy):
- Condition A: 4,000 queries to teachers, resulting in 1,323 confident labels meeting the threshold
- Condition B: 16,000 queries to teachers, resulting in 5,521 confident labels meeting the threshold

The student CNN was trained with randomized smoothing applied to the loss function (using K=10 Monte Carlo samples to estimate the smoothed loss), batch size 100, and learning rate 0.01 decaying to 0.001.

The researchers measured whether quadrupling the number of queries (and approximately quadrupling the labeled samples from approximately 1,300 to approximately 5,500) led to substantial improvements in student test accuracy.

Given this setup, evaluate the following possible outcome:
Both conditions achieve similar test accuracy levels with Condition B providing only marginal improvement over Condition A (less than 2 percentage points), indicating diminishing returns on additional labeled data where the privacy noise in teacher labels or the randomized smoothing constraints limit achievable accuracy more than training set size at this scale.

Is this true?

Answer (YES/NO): NO